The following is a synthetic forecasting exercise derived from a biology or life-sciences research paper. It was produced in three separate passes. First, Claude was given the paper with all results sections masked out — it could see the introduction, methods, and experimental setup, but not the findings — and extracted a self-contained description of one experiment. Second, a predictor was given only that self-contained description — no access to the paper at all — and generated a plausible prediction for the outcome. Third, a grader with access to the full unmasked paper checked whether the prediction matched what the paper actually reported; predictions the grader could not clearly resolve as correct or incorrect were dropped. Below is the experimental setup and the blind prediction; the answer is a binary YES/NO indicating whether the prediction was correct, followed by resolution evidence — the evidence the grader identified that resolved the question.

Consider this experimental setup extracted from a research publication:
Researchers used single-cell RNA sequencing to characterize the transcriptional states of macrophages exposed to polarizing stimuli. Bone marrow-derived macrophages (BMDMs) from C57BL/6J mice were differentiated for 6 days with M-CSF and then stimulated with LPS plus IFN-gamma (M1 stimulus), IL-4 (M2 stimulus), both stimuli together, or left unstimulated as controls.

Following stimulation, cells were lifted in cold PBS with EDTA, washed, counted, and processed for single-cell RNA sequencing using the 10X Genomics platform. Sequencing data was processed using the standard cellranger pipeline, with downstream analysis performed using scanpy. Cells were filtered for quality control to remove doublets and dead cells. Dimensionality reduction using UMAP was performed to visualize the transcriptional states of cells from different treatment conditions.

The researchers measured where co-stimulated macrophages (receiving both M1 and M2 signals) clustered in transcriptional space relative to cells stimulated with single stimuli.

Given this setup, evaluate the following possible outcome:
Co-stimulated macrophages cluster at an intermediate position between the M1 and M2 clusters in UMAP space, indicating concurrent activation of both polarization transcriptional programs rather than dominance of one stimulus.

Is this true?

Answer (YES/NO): NO